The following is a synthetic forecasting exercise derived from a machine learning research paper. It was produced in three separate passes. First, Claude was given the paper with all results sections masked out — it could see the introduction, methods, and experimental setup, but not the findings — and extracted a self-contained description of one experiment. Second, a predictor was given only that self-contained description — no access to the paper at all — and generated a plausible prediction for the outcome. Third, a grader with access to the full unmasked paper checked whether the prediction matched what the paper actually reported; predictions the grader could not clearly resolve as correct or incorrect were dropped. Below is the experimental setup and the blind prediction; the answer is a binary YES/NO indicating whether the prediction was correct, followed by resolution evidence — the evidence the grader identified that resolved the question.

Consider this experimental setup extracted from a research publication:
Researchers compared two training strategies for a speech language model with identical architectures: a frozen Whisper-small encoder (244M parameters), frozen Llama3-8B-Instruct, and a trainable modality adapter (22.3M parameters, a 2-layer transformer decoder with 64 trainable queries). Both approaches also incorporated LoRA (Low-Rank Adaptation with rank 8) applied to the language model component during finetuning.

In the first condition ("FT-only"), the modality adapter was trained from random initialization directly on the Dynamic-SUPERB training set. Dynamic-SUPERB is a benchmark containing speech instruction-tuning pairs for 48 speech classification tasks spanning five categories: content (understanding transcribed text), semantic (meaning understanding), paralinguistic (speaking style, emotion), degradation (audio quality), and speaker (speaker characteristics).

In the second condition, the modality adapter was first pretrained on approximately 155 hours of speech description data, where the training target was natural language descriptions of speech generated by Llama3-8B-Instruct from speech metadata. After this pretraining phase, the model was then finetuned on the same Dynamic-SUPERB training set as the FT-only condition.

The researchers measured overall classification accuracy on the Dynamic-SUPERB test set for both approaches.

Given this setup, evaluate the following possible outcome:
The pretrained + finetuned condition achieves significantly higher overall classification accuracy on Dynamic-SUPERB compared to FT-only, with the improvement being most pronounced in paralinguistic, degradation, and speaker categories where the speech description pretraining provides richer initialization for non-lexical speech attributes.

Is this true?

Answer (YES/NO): NO